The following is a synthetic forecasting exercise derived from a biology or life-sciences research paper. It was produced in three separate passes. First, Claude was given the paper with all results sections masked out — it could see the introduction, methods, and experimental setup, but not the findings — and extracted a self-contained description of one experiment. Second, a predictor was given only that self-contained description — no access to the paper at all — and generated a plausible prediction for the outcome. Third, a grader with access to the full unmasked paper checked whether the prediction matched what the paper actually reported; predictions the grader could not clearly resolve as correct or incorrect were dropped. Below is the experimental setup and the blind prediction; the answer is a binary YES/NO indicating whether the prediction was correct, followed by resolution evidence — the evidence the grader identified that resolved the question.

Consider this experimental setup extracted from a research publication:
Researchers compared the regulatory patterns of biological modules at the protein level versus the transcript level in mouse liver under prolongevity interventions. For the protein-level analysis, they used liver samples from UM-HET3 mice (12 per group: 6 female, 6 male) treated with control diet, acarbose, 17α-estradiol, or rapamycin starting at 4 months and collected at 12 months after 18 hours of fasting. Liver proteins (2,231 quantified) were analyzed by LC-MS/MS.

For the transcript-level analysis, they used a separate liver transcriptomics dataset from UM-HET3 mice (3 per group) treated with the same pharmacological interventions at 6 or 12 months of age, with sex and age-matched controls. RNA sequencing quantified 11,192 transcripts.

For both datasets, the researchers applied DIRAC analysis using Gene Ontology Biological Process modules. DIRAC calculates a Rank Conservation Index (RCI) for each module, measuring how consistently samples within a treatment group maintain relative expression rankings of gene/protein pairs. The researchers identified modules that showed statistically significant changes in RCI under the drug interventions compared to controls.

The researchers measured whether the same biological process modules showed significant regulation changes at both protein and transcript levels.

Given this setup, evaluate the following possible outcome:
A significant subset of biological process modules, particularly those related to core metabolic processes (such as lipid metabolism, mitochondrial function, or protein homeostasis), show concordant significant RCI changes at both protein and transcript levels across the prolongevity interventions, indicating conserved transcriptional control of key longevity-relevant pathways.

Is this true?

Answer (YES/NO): NO